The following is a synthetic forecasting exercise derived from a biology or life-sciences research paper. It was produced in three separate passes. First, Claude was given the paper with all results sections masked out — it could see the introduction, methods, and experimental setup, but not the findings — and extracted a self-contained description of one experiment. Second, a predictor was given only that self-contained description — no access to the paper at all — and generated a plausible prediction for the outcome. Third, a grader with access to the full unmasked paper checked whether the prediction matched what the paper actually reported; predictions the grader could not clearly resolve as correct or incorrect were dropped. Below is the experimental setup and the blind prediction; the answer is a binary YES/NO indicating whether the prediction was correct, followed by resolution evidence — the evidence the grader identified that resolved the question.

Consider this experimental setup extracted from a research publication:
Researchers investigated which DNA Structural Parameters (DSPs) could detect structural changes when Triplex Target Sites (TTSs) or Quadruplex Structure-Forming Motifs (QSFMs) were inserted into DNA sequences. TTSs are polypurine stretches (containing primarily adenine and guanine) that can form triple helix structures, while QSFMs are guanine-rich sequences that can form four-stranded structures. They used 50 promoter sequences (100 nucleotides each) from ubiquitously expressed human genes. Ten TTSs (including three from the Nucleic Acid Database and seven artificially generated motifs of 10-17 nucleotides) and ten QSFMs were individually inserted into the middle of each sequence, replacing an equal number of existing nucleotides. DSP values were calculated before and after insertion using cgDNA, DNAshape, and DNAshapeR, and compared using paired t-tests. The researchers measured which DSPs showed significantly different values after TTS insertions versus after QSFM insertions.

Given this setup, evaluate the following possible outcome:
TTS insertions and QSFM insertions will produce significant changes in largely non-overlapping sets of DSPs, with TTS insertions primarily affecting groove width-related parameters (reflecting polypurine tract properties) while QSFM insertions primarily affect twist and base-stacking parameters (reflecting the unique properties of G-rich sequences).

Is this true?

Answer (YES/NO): NO